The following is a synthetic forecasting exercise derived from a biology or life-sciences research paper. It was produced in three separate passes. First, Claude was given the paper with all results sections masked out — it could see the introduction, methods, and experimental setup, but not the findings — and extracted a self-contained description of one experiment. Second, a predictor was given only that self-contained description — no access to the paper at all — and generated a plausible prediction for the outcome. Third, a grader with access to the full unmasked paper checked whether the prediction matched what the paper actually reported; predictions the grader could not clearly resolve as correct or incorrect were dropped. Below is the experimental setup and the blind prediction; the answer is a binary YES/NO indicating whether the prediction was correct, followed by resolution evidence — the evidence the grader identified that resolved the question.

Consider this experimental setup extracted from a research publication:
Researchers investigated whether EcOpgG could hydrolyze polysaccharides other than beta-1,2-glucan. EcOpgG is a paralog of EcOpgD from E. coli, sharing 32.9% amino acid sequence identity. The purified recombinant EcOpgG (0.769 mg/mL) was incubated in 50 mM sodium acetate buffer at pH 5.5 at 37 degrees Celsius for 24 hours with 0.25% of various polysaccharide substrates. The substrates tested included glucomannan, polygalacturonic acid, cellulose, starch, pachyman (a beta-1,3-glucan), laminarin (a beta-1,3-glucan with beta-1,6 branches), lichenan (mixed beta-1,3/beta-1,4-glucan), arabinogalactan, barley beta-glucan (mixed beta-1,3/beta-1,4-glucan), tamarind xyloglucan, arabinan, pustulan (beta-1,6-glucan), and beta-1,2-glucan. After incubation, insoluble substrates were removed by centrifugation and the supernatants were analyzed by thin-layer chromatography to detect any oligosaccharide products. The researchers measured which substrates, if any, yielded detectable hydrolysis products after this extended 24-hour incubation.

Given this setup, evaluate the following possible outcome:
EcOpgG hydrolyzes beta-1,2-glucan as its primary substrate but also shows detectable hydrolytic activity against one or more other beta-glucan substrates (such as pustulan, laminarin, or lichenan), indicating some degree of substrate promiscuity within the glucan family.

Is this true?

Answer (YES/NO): NO